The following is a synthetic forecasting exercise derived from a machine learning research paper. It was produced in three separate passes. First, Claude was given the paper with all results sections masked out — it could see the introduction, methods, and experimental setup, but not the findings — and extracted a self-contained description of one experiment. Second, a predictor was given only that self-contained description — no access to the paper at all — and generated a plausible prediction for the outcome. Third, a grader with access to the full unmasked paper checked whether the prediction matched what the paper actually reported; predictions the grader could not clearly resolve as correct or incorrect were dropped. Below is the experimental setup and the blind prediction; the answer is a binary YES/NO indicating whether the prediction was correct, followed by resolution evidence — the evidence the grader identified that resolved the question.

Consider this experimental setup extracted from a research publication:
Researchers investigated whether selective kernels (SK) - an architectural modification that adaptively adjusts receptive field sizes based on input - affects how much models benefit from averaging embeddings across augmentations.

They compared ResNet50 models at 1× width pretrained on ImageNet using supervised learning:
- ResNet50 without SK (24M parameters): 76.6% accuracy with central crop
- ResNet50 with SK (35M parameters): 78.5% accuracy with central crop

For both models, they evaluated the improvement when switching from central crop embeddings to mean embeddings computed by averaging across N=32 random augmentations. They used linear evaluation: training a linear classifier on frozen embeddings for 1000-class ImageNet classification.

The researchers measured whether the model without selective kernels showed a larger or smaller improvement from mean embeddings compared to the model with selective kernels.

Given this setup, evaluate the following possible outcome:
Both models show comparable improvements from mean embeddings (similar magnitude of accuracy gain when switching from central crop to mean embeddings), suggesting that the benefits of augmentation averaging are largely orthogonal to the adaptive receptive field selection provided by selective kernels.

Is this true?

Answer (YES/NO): NO